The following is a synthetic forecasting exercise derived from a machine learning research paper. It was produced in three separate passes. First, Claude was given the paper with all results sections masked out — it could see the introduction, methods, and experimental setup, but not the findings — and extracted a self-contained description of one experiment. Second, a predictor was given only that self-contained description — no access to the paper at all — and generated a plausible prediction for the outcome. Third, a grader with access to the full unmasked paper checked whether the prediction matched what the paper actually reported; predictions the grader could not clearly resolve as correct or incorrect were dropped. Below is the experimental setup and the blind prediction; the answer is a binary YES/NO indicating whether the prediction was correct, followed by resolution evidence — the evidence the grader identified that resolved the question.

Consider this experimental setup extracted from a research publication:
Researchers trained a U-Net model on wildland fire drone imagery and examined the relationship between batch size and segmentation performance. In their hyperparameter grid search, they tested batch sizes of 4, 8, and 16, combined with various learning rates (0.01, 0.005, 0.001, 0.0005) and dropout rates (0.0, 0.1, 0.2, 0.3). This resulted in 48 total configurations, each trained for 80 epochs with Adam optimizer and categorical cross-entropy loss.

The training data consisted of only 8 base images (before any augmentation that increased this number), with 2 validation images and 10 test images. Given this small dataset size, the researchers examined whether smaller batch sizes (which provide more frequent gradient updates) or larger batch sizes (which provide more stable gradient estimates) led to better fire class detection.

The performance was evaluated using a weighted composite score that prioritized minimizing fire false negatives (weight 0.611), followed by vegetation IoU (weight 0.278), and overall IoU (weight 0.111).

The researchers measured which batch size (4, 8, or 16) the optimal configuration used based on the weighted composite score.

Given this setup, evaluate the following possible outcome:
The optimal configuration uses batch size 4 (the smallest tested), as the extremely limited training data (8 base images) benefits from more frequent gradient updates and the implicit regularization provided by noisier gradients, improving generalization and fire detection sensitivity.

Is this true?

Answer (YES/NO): NO